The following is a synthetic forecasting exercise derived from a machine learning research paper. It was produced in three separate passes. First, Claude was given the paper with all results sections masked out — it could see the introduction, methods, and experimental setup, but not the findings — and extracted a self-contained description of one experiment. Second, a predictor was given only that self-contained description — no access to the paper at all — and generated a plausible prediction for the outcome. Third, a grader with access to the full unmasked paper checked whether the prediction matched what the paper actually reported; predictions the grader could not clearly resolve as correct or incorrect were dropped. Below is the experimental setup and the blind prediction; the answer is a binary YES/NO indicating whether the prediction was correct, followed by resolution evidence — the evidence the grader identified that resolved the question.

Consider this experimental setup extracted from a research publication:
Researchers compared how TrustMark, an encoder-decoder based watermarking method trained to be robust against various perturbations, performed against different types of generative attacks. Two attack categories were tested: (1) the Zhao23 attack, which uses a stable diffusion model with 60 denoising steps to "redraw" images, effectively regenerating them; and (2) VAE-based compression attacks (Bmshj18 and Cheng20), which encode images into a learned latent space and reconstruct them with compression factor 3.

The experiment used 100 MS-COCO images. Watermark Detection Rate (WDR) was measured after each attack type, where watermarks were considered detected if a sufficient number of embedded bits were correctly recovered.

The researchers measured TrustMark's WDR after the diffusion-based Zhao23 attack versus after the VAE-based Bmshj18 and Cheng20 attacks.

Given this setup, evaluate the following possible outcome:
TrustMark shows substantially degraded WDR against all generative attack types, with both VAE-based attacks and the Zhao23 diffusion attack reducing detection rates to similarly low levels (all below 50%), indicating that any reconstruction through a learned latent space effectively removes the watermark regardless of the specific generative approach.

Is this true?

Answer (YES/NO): NO